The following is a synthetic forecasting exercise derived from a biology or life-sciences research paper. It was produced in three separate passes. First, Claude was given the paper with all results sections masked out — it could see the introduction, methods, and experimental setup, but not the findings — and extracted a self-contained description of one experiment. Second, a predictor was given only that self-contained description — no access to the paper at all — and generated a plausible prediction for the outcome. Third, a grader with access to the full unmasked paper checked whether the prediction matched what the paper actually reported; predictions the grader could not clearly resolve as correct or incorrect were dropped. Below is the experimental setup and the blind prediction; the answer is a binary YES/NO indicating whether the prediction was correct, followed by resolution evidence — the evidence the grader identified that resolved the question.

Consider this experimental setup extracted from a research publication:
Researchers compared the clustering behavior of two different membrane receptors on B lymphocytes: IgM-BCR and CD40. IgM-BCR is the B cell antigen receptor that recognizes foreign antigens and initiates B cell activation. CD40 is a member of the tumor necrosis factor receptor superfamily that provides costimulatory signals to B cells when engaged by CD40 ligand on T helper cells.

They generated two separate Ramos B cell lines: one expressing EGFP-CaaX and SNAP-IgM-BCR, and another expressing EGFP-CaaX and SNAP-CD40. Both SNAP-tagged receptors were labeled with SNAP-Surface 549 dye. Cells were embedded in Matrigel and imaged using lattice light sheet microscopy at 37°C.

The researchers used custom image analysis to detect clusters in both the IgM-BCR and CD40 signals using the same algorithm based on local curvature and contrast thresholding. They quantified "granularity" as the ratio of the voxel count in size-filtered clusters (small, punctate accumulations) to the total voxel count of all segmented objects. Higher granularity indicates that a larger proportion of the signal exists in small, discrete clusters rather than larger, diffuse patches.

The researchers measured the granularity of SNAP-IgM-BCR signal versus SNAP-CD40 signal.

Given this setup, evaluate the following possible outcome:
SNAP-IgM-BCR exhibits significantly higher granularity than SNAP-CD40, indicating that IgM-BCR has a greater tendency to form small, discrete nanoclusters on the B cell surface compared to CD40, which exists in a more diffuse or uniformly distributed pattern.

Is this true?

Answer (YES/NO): YES